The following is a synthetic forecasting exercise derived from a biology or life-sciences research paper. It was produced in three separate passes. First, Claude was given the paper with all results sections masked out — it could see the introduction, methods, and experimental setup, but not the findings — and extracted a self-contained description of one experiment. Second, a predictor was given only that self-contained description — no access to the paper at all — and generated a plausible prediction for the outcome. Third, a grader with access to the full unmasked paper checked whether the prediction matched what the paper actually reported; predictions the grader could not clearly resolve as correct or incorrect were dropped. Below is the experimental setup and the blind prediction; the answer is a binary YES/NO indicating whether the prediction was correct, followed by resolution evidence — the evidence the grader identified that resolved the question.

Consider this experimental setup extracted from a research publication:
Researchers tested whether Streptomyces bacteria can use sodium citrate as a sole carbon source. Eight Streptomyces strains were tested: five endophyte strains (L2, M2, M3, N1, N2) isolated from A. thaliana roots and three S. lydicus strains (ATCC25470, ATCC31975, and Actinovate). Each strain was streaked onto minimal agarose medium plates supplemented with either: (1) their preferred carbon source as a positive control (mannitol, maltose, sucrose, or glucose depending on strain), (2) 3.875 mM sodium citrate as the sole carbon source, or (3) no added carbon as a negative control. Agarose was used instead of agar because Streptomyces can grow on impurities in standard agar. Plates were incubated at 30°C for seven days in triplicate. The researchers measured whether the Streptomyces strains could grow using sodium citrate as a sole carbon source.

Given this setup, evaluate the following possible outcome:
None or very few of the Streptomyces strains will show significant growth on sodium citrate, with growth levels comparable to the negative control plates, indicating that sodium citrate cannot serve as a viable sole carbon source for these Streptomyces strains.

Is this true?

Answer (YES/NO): NO